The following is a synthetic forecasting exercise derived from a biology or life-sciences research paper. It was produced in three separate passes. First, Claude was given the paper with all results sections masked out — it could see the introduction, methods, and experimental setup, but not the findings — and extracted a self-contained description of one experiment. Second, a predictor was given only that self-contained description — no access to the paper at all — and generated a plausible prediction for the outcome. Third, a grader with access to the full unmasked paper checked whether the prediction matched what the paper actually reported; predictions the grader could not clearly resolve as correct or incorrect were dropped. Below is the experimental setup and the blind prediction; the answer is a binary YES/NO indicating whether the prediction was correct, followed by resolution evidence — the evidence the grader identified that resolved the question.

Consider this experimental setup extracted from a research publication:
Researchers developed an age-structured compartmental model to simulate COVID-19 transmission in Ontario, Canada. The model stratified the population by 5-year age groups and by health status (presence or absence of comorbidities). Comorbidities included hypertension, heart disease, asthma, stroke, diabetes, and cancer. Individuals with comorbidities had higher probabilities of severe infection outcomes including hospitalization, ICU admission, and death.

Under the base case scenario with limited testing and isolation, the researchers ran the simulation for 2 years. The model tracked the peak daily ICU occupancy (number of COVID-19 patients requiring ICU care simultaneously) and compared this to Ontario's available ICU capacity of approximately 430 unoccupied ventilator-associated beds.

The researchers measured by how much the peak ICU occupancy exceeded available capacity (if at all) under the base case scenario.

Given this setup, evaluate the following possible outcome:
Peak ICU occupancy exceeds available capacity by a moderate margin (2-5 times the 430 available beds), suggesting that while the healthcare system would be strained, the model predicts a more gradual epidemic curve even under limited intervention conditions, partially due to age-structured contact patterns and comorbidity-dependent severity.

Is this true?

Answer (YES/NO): NO